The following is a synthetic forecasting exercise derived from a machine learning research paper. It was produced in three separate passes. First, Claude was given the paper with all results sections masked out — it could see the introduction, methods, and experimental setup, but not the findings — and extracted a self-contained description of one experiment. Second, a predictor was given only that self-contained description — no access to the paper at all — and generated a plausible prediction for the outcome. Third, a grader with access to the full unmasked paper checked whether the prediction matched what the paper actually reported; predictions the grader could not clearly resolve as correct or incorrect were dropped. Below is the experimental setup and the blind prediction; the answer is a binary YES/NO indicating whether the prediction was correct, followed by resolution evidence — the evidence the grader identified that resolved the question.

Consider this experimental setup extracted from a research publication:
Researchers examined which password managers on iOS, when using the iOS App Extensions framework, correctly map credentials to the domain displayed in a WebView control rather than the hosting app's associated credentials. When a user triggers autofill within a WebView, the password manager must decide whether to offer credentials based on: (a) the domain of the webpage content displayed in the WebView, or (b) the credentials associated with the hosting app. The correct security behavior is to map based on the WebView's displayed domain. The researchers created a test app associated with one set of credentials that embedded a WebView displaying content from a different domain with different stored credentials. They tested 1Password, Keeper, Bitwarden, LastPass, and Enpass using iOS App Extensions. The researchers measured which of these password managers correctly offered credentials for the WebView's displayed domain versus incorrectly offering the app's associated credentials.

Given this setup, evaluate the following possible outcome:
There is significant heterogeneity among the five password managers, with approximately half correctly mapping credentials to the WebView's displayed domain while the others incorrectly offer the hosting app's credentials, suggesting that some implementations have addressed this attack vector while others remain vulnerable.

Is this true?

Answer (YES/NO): NO